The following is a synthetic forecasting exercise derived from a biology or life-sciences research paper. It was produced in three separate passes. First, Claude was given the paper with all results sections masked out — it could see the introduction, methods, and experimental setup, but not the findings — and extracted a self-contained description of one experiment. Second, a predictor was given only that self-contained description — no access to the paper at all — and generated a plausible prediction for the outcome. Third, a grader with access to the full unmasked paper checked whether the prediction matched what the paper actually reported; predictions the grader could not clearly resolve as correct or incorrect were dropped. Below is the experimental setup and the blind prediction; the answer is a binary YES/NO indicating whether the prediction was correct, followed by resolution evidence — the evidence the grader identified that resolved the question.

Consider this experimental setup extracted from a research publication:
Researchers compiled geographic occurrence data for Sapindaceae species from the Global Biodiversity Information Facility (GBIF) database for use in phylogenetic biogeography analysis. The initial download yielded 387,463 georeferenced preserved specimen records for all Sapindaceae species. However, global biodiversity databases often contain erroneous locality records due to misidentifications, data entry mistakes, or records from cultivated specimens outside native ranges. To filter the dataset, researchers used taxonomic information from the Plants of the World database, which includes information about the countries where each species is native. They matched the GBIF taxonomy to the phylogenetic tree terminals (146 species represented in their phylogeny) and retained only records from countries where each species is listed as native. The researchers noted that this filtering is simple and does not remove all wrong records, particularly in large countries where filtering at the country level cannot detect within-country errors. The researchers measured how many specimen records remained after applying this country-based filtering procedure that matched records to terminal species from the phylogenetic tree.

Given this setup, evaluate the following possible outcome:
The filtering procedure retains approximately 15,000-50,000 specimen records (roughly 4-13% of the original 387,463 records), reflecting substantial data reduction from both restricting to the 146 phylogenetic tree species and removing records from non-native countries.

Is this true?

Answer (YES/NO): NO